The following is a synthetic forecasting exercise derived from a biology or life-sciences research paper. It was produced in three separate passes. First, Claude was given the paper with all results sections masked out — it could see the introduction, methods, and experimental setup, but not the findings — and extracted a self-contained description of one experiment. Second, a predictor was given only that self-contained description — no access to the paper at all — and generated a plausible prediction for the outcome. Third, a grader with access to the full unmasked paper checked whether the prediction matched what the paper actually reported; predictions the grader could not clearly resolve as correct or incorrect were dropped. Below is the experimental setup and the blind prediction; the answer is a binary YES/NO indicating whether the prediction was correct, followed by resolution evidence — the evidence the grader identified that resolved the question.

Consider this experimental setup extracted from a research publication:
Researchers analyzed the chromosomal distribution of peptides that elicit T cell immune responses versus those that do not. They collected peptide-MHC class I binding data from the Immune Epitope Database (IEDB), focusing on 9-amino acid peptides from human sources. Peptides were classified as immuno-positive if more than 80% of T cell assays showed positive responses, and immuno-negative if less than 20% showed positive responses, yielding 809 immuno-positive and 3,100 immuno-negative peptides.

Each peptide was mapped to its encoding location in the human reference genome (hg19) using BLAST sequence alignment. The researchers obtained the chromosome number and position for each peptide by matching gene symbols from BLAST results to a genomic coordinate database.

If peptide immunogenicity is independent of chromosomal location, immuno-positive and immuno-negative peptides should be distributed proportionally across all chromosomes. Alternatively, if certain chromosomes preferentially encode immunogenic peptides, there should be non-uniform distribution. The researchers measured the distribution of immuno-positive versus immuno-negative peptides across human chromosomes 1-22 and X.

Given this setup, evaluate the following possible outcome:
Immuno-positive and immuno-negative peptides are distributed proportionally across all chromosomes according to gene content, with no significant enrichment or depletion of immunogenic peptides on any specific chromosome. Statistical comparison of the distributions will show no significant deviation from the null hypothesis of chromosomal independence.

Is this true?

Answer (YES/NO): NO